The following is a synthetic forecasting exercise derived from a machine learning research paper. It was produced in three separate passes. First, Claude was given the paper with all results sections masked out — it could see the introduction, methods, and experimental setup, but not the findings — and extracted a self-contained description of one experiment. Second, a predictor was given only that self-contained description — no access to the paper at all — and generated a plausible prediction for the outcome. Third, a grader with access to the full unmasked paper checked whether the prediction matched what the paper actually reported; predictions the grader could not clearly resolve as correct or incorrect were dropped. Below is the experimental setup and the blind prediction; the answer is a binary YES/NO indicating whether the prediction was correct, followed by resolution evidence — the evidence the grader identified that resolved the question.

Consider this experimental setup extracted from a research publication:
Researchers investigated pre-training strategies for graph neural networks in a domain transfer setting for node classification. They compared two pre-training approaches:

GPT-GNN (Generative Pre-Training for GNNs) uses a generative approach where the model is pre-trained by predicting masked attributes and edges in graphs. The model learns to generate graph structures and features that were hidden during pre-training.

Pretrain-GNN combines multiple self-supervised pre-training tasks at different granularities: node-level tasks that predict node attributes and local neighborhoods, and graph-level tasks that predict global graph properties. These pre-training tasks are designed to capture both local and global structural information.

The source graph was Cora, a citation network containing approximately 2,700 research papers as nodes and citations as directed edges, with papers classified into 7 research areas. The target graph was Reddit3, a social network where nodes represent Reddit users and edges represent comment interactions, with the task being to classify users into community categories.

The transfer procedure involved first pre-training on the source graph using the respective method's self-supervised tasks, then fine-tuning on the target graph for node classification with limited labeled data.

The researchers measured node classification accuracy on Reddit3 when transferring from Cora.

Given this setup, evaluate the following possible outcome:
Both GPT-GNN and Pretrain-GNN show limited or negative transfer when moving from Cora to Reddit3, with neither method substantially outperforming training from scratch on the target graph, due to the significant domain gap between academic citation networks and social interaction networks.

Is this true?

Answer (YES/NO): NO